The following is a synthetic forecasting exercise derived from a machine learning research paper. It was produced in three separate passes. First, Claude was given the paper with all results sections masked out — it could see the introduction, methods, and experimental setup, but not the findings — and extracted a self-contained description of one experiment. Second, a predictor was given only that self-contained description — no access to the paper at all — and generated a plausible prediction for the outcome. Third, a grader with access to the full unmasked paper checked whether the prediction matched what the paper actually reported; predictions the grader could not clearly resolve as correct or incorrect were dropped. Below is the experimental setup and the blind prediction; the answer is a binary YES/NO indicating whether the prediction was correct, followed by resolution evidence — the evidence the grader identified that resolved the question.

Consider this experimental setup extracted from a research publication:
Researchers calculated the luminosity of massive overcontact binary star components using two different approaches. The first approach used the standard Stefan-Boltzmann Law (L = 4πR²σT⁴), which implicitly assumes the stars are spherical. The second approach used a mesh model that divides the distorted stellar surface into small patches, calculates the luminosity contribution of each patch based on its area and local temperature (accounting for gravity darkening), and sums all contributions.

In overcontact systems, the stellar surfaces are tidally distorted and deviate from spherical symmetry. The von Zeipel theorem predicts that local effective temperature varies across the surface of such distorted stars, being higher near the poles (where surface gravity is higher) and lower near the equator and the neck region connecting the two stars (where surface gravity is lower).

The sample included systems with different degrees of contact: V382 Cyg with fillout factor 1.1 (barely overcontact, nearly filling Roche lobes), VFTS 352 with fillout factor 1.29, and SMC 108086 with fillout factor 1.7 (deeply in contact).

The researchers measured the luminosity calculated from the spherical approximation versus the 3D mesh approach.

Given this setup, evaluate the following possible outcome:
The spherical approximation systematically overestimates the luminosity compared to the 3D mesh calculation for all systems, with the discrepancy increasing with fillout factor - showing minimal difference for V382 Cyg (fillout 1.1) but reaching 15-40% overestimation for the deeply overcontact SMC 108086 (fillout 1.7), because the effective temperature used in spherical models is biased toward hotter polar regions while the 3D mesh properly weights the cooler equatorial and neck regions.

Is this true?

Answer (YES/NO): NO